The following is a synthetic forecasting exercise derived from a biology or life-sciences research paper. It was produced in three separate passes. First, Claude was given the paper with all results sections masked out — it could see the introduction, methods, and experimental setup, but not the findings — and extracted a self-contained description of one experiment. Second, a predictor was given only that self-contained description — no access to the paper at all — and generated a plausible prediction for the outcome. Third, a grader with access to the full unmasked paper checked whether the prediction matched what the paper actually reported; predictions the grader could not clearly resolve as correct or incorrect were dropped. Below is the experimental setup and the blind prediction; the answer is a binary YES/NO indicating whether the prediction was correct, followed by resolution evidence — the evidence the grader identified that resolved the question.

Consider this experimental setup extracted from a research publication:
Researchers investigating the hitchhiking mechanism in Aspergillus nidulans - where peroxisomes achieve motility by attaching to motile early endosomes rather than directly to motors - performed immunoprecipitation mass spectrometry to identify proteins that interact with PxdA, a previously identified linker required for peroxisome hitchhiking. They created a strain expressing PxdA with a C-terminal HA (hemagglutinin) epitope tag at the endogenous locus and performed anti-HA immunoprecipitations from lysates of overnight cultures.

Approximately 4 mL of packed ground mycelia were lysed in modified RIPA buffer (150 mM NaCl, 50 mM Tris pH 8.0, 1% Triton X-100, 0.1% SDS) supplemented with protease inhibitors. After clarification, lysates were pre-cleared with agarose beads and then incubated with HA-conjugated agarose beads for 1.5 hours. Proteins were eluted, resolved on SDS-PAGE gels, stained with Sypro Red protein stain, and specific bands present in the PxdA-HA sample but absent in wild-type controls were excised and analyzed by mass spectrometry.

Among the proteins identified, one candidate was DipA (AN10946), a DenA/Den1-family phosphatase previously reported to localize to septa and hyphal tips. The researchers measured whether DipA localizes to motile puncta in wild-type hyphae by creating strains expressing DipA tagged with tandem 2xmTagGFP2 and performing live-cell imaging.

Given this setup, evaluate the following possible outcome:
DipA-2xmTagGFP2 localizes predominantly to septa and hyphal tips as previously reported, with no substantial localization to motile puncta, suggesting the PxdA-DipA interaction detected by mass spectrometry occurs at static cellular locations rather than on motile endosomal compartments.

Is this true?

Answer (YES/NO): NO